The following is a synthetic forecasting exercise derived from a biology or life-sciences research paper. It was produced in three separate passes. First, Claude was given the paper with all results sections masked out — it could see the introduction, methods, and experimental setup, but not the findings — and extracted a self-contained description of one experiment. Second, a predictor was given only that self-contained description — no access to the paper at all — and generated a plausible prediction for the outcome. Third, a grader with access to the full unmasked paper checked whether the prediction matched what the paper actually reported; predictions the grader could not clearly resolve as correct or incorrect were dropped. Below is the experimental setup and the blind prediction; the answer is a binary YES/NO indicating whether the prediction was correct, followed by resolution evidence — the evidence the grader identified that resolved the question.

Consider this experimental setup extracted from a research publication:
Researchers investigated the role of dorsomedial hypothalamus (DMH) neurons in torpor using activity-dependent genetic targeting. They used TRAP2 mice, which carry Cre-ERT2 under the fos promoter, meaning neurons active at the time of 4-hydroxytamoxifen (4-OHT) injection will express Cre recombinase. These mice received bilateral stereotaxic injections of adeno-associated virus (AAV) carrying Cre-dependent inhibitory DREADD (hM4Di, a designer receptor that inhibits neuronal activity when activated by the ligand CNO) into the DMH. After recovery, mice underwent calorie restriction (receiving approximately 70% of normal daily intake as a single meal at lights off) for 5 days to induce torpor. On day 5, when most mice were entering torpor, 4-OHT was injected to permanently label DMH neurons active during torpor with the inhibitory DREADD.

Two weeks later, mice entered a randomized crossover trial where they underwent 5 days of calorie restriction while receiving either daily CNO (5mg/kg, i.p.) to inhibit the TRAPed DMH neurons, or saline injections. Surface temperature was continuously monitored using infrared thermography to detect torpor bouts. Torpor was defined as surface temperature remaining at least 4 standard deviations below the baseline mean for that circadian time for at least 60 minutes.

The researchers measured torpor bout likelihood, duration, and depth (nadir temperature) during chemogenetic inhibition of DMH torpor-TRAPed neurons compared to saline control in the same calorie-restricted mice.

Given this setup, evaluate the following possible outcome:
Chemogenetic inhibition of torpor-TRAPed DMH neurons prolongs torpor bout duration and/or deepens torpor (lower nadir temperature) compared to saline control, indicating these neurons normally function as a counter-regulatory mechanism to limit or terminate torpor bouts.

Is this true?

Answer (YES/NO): NO